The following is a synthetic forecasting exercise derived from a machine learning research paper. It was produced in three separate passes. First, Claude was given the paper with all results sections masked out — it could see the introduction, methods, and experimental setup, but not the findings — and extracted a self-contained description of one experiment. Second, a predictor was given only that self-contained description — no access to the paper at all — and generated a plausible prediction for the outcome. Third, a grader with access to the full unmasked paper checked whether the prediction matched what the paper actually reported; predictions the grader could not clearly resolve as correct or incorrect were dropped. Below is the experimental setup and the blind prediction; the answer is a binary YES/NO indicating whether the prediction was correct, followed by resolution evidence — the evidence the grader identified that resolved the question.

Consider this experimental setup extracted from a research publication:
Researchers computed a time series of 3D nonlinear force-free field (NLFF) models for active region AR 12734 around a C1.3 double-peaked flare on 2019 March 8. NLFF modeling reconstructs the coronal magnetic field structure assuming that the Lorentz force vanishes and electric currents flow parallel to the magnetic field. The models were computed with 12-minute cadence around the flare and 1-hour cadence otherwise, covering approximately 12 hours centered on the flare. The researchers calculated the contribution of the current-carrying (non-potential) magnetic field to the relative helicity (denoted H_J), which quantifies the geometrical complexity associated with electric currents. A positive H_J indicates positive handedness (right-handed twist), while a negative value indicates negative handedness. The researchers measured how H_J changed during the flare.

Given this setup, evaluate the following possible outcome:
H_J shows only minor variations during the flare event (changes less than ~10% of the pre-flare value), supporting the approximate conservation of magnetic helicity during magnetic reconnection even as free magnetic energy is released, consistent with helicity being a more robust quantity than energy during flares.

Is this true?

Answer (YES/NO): NO